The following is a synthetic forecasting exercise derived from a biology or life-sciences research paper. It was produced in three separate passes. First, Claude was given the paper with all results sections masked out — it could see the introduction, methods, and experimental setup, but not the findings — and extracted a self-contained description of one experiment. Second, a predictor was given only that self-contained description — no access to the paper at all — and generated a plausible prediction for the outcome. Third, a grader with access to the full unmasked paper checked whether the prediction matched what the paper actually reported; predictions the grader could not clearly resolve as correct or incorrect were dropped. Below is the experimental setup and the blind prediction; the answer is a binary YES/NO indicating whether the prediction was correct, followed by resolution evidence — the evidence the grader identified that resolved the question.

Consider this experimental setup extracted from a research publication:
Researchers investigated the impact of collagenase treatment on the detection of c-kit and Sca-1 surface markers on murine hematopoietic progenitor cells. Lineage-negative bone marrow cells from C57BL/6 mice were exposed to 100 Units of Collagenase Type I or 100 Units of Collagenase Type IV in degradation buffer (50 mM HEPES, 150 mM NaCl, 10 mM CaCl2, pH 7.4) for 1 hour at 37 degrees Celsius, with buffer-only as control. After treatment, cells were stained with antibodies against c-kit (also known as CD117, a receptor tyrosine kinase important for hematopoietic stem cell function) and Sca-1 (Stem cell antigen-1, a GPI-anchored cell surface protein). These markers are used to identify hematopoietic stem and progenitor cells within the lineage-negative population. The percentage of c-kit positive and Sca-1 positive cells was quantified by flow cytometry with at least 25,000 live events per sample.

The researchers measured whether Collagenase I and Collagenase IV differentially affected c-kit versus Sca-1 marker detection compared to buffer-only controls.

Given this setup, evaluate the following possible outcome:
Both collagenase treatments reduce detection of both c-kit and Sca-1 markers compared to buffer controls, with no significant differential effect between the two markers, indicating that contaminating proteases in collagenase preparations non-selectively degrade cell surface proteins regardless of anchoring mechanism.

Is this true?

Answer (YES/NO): NO